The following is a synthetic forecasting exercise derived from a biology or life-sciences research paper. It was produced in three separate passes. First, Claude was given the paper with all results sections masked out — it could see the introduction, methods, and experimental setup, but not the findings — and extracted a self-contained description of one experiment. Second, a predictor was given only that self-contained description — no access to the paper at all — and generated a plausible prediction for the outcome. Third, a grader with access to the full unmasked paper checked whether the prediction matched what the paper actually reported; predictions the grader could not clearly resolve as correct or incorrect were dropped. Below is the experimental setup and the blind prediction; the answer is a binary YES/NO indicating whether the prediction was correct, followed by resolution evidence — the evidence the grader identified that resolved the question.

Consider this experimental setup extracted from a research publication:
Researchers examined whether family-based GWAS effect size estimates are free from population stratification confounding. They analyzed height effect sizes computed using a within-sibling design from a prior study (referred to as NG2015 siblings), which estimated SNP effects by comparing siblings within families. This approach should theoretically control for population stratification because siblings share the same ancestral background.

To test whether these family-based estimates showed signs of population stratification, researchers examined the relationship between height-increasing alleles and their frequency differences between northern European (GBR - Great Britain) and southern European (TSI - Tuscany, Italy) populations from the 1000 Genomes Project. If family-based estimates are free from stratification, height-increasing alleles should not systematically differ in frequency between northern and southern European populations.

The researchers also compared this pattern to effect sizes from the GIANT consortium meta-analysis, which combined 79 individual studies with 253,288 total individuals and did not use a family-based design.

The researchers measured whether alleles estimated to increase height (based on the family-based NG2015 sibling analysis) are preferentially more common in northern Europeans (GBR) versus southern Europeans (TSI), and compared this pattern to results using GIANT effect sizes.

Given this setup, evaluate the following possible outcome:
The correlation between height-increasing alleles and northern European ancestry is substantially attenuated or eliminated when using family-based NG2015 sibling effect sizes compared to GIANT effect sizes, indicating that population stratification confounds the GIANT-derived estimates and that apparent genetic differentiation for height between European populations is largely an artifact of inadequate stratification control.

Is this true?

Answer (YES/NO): NO